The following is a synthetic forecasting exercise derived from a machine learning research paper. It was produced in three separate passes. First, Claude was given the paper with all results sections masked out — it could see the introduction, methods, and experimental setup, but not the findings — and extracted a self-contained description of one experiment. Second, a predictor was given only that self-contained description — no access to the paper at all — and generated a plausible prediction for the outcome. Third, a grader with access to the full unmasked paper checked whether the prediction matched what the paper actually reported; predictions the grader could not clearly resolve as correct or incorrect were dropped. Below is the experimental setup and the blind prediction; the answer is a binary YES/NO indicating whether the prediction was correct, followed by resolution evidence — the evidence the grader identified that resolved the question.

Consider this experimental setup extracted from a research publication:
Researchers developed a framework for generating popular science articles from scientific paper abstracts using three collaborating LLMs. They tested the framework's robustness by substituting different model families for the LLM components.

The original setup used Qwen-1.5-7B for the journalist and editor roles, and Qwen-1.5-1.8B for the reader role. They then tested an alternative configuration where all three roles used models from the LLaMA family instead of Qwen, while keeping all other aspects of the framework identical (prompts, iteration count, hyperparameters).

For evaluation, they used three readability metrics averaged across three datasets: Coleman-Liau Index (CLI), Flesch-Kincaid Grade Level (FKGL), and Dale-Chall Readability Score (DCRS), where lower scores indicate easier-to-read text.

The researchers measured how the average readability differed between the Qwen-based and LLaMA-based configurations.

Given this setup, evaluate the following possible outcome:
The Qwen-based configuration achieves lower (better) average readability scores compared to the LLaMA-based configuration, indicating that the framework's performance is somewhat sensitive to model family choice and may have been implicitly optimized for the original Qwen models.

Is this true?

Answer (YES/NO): NO